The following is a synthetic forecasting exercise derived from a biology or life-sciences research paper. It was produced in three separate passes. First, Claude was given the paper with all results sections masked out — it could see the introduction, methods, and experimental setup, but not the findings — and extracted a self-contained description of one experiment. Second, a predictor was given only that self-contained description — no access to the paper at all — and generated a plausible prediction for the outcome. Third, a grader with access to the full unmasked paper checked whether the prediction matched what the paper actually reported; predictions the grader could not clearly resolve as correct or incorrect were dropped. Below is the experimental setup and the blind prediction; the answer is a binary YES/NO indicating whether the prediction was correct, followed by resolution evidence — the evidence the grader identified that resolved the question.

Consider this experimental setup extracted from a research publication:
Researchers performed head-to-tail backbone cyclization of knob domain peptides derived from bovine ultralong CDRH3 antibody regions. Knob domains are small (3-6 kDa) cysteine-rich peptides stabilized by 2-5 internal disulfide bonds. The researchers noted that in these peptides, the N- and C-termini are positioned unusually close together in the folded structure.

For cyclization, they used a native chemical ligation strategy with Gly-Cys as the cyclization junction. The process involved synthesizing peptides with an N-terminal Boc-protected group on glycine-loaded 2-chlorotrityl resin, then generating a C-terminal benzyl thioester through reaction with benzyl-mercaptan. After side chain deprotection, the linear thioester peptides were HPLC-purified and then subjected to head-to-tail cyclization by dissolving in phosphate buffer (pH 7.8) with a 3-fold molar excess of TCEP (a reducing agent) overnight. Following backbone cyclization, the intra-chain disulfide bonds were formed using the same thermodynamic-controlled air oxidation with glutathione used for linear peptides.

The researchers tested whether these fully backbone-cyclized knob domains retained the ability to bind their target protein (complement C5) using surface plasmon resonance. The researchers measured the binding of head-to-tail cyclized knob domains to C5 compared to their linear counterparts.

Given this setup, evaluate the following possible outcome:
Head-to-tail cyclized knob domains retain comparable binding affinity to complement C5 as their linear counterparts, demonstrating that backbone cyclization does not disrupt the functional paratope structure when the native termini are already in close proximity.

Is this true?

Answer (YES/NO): NO